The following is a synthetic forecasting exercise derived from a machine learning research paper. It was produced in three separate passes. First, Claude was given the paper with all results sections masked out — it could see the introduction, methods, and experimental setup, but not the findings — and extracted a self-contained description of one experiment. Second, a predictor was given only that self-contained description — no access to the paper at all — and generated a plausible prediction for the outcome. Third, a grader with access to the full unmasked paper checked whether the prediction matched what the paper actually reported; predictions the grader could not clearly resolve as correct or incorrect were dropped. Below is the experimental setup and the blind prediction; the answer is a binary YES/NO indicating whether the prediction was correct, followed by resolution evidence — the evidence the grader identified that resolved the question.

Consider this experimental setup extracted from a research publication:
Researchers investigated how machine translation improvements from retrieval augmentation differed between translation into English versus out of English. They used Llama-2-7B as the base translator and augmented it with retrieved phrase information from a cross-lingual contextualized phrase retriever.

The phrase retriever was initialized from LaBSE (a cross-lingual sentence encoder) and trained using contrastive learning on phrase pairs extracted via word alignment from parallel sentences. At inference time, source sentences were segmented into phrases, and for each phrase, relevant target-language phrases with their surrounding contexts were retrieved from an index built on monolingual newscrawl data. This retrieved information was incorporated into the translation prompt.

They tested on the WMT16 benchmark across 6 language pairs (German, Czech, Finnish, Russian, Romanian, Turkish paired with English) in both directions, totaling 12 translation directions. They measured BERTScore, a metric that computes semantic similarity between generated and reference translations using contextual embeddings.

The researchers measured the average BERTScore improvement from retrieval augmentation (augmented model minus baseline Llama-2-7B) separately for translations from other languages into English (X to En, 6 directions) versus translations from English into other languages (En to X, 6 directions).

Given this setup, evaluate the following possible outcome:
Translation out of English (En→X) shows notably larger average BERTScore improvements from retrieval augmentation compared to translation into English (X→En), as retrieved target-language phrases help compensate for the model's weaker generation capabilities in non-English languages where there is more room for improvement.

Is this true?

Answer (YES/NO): YES